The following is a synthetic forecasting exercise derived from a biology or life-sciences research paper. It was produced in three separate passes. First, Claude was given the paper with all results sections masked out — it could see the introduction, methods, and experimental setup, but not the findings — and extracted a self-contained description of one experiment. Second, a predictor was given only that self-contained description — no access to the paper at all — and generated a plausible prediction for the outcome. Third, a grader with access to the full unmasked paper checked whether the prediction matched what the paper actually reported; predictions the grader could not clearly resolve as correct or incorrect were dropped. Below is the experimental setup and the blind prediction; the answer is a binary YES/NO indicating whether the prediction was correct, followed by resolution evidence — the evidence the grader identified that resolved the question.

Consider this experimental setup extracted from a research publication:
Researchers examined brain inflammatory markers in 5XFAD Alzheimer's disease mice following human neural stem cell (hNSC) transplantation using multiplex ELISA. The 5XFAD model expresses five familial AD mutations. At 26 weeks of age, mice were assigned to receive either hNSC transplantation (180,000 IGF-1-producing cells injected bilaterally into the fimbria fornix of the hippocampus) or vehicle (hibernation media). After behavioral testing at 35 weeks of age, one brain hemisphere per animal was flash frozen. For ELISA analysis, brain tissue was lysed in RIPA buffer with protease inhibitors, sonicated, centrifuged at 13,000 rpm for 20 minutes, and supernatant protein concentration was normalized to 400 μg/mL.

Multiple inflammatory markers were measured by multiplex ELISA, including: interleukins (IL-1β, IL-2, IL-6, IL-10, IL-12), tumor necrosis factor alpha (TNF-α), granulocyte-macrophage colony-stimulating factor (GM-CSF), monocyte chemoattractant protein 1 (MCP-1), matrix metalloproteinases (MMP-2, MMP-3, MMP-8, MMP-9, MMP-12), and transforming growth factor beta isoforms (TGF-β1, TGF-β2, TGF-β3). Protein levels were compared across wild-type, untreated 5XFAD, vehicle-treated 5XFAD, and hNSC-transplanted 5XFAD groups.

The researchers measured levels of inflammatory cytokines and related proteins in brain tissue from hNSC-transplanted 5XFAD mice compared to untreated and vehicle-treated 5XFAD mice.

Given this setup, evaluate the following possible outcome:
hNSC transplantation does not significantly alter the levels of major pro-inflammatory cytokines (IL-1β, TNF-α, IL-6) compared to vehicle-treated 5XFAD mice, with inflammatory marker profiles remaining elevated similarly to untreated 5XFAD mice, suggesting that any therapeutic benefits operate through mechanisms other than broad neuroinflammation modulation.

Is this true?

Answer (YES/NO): YES